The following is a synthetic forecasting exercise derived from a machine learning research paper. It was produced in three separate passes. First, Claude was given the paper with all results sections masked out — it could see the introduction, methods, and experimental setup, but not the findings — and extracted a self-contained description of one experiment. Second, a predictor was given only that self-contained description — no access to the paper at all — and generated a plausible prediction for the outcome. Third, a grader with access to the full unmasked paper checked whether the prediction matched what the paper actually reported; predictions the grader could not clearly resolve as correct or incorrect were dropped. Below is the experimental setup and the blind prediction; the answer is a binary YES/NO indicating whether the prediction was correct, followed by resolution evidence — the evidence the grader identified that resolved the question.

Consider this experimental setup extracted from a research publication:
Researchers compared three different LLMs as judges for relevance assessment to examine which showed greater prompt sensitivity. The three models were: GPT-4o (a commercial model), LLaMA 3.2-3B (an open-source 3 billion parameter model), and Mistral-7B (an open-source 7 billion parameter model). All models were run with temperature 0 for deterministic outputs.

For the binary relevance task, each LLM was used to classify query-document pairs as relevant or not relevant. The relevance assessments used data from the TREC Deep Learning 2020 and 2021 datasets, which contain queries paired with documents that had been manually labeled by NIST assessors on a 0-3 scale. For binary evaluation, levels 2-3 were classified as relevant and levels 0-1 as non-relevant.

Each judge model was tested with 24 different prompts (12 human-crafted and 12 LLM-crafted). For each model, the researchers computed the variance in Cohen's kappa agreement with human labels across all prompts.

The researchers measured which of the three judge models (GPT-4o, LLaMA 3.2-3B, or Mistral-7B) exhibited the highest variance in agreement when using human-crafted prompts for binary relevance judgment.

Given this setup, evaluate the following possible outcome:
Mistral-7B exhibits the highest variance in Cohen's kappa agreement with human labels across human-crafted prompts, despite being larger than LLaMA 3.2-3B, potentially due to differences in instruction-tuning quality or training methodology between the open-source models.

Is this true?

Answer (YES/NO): NO